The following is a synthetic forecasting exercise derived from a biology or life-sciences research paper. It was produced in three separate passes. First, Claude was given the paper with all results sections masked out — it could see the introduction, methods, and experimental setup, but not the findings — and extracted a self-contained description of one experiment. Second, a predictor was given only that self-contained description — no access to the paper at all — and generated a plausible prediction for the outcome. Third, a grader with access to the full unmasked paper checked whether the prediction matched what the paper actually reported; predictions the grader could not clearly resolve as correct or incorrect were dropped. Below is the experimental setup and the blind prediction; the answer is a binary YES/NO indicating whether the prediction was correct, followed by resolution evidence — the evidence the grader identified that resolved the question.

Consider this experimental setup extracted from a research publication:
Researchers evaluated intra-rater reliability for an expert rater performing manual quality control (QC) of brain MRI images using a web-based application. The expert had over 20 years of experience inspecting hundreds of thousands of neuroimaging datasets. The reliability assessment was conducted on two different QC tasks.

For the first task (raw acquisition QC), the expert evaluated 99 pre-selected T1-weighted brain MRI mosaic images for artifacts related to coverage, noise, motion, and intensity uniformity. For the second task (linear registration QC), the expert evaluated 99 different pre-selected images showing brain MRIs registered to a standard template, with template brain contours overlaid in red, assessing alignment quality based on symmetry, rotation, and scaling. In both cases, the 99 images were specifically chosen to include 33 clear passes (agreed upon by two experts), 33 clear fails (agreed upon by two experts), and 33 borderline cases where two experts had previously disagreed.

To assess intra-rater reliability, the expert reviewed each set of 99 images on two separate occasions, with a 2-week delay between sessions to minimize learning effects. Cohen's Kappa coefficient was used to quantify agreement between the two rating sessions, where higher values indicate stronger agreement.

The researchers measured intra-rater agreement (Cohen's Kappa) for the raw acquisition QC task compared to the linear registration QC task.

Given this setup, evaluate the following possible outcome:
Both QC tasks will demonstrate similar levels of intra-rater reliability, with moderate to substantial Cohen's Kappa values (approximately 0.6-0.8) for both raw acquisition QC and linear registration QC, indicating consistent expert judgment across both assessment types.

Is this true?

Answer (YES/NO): NO